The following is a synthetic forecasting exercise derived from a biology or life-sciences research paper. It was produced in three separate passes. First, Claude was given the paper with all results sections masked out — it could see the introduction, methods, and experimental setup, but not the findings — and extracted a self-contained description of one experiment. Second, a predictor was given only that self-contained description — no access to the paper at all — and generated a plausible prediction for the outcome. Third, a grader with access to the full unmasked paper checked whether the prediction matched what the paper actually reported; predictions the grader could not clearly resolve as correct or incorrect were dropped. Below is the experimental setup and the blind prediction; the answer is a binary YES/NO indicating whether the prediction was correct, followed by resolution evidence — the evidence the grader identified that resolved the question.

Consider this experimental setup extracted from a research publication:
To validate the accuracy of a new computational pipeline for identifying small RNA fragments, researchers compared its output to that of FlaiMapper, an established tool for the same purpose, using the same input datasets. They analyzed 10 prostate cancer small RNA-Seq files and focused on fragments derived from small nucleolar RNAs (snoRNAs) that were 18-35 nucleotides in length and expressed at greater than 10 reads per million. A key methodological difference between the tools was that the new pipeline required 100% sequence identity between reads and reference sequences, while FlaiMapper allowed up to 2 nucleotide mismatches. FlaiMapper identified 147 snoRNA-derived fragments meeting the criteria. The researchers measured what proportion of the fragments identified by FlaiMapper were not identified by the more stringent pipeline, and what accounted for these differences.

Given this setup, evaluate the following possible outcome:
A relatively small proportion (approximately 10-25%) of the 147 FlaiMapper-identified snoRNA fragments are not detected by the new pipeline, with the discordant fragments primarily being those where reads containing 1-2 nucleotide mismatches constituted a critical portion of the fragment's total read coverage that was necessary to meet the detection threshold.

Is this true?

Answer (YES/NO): NO